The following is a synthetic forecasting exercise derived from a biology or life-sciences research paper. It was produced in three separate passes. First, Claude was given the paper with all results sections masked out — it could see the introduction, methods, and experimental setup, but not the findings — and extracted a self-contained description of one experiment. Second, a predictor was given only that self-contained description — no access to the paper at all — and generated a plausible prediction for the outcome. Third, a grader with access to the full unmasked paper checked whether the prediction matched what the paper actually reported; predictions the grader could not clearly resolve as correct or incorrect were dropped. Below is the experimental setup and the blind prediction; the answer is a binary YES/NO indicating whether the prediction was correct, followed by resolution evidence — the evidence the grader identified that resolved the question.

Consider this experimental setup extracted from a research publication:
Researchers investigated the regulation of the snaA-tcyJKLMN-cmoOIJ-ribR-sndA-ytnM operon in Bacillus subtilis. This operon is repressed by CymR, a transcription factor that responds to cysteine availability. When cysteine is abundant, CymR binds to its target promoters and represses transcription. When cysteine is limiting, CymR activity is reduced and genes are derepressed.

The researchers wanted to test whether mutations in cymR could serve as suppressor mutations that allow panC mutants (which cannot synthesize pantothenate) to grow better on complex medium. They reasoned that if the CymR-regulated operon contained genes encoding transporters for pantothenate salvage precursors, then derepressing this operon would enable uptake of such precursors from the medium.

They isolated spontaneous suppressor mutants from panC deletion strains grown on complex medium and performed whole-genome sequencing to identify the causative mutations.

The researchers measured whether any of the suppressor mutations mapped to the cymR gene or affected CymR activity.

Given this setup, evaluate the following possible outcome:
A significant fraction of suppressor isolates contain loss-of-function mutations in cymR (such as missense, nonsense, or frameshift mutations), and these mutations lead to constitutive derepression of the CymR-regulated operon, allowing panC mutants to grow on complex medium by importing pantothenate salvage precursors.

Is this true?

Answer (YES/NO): YES